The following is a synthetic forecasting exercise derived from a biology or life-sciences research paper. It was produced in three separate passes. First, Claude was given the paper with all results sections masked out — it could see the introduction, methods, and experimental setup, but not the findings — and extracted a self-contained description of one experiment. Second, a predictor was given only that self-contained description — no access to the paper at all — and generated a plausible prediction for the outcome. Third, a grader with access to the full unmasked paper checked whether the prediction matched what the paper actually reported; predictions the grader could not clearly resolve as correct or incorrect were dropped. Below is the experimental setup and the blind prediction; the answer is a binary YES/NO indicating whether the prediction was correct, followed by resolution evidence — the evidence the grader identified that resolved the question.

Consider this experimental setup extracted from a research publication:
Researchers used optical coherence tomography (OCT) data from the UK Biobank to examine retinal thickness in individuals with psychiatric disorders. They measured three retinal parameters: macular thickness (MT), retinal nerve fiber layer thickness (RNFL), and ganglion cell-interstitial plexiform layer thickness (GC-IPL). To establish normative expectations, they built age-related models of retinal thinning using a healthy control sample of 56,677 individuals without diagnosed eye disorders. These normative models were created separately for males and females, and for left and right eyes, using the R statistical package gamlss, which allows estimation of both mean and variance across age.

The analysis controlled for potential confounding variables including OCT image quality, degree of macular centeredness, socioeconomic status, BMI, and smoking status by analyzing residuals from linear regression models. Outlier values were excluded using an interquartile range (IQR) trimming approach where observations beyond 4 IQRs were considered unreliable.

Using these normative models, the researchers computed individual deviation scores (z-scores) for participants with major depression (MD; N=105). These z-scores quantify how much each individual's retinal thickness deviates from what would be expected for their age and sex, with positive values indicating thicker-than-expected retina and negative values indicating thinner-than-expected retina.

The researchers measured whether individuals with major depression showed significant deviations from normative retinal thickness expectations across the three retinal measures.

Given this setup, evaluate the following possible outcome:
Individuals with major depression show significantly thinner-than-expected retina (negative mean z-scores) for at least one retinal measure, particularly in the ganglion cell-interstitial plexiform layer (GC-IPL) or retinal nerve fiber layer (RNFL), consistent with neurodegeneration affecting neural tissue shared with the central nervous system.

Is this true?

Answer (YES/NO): NO